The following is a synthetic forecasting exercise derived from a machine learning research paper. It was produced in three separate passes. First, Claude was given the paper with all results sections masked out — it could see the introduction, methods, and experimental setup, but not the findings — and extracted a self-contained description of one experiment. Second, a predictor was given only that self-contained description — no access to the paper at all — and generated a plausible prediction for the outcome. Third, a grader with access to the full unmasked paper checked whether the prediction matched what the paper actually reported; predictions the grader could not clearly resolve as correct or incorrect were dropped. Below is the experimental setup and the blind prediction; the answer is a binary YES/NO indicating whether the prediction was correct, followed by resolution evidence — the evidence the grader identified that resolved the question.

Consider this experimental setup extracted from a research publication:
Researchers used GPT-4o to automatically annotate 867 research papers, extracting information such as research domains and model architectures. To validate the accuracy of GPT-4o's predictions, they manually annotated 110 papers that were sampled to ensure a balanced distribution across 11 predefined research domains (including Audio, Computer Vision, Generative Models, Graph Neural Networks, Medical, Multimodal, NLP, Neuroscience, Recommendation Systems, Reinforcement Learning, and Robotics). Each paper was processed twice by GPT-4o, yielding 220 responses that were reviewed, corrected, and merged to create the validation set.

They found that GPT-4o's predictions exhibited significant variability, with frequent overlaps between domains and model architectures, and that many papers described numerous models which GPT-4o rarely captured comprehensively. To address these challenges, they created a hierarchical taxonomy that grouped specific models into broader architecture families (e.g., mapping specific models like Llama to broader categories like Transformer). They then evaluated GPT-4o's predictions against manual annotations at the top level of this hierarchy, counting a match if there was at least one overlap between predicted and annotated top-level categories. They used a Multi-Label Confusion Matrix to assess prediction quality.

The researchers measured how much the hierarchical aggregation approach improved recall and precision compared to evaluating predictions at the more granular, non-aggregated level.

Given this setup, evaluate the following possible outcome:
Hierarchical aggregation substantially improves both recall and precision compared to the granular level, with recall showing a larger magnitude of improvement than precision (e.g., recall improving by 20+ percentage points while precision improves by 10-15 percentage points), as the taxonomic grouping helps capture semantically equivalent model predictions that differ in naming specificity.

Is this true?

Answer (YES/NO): NO